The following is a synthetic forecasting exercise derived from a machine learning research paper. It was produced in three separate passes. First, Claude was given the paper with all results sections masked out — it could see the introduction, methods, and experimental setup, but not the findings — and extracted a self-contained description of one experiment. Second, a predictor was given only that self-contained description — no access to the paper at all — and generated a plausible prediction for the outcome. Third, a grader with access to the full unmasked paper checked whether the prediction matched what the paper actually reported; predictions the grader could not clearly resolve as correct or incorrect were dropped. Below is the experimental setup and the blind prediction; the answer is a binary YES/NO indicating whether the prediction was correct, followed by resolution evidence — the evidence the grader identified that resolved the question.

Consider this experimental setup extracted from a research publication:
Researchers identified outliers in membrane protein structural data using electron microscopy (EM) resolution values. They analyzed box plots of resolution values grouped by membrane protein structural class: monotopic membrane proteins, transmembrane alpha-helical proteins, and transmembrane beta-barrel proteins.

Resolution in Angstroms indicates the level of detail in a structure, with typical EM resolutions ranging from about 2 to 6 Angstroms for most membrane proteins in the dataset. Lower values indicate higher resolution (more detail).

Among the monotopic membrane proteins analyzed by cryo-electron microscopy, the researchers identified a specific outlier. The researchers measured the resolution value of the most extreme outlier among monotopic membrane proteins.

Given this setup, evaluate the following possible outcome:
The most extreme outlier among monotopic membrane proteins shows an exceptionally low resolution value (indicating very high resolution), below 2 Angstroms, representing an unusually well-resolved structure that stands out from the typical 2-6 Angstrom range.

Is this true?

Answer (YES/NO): NO